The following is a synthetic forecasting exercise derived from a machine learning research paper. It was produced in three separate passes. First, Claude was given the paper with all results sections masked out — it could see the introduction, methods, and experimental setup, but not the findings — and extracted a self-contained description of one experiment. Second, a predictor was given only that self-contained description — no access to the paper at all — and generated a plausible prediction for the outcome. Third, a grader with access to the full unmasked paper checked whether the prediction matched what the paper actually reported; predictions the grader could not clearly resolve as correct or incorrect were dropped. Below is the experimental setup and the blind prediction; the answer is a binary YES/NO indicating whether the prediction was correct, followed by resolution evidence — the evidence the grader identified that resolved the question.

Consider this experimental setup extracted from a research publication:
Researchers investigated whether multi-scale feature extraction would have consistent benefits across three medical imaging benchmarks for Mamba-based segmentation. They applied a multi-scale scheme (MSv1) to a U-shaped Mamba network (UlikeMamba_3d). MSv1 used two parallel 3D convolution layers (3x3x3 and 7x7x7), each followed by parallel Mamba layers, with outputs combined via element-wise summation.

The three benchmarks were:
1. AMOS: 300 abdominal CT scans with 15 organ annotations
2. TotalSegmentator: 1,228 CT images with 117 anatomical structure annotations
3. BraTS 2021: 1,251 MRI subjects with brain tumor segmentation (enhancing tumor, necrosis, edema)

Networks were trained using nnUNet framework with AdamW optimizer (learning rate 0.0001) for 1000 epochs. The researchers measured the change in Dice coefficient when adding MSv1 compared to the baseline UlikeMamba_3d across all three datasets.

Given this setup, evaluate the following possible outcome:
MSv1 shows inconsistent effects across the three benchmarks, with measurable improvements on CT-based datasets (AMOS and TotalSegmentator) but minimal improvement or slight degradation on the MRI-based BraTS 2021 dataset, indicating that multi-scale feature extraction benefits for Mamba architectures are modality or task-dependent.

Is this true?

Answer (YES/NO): NO